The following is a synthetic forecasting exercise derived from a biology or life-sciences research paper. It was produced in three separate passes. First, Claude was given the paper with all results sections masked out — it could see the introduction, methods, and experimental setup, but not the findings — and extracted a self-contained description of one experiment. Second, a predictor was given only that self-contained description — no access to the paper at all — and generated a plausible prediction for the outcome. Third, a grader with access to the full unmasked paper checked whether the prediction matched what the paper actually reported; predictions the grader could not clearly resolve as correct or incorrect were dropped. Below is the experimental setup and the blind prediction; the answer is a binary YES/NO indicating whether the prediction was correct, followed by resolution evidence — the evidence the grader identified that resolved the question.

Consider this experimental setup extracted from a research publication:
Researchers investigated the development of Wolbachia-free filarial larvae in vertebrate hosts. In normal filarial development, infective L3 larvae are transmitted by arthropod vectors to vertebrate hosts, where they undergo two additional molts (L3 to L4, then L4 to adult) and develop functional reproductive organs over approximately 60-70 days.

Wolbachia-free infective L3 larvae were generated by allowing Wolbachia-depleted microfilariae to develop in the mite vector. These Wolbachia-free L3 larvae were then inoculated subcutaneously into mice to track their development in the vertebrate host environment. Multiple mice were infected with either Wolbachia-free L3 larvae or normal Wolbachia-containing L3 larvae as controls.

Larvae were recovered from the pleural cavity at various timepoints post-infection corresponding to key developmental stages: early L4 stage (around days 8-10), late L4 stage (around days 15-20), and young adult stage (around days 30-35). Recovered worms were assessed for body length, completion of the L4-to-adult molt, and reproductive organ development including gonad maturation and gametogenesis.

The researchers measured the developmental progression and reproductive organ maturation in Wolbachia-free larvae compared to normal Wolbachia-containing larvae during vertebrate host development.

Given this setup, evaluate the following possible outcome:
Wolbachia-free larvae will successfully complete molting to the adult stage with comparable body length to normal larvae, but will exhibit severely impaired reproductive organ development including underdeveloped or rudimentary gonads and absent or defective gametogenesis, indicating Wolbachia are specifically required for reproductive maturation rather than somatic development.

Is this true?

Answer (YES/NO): NO